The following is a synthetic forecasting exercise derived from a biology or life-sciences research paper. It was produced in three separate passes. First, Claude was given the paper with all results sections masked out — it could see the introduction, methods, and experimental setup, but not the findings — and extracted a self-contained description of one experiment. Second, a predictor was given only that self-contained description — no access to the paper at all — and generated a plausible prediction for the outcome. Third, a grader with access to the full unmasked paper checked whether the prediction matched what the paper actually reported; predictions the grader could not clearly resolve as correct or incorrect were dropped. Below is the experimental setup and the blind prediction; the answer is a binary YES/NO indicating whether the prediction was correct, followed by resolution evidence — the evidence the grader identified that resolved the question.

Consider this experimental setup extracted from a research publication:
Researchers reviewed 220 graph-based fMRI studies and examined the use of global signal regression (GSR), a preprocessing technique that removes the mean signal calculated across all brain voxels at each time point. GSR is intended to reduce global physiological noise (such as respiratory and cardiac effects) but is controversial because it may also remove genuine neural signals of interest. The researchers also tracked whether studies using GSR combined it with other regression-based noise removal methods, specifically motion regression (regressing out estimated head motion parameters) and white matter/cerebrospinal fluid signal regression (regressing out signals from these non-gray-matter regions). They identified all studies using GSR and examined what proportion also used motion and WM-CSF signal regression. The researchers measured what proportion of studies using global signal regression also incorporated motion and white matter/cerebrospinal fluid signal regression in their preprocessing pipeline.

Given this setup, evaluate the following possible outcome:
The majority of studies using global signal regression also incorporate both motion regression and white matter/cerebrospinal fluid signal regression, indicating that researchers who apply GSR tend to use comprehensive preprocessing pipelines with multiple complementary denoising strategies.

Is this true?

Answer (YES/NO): YES